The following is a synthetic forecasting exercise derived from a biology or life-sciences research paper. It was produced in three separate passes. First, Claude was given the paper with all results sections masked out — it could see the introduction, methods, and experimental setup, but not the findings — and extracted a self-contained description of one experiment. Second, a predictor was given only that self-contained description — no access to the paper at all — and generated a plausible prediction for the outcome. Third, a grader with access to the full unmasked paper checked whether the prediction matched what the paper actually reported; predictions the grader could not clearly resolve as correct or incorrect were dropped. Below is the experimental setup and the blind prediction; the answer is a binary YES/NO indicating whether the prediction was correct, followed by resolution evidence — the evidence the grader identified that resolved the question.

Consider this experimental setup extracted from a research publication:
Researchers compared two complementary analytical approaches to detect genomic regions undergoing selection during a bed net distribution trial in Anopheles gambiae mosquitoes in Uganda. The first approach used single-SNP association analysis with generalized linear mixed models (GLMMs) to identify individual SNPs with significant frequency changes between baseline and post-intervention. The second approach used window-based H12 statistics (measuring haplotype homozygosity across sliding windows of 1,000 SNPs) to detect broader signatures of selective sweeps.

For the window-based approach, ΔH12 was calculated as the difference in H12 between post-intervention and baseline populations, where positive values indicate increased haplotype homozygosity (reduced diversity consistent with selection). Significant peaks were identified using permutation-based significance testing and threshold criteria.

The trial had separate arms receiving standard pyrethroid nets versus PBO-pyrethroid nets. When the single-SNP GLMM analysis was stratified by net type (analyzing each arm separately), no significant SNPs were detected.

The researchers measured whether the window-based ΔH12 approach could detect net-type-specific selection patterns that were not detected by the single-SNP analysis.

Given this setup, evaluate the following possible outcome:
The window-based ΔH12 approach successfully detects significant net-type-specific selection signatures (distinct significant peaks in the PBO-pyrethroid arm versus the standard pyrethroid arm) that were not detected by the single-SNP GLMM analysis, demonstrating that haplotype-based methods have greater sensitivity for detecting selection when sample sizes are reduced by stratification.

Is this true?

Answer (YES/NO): YES